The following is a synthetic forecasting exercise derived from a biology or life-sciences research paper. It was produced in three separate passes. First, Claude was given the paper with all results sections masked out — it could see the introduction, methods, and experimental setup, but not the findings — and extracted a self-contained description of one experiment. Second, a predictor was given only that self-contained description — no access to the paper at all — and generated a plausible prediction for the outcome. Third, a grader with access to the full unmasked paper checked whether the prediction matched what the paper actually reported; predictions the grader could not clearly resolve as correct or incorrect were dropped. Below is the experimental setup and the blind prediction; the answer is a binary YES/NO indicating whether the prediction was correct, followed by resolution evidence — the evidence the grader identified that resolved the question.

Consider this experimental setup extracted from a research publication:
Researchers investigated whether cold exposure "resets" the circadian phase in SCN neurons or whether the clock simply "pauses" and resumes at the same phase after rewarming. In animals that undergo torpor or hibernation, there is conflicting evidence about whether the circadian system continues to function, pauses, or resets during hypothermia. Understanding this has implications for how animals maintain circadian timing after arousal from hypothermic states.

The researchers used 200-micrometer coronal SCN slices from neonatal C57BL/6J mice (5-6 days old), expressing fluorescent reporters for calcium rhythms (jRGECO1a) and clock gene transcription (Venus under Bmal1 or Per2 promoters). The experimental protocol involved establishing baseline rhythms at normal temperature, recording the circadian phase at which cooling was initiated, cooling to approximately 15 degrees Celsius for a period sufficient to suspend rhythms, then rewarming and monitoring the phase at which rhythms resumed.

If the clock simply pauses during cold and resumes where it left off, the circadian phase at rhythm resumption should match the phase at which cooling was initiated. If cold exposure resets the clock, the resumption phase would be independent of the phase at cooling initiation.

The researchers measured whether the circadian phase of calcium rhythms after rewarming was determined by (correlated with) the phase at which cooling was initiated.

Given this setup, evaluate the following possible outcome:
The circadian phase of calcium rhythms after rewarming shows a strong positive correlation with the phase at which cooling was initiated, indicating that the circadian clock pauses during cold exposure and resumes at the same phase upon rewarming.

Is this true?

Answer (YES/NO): NO